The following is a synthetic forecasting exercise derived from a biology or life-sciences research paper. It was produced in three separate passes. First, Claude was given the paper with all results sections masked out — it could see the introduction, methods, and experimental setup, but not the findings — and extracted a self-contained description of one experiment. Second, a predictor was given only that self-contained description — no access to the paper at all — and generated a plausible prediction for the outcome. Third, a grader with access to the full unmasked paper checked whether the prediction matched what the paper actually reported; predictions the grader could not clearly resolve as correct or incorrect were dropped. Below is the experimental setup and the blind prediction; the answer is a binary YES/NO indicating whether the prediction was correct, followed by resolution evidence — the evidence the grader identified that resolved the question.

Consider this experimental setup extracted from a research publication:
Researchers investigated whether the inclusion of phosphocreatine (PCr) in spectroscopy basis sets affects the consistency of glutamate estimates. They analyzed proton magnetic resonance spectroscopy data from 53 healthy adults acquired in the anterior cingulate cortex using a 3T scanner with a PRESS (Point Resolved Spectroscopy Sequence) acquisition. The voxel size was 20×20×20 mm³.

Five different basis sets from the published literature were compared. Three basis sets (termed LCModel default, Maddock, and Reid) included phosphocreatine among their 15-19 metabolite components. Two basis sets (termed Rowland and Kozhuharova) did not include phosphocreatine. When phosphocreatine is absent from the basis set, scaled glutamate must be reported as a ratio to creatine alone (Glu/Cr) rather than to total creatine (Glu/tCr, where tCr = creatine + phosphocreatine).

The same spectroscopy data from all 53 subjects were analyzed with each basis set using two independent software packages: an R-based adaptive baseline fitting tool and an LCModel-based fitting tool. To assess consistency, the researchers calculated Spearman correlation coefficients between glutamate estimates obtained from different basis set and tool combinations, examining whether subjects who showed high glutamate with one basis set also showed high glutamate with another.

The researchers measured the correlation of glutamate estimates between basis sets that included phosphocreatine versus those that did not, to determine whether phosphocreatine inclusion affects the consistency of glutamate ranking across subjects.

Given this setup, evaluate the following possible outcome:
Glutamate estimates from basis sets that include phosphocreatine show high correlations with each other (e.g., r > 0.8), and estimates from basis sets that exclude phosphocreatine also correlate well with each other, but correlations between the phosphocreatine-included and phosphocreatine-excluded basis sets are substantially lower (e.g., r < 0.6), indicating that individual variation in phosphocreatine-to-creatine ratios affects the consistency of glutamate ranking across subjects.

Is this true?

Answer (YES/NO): NO